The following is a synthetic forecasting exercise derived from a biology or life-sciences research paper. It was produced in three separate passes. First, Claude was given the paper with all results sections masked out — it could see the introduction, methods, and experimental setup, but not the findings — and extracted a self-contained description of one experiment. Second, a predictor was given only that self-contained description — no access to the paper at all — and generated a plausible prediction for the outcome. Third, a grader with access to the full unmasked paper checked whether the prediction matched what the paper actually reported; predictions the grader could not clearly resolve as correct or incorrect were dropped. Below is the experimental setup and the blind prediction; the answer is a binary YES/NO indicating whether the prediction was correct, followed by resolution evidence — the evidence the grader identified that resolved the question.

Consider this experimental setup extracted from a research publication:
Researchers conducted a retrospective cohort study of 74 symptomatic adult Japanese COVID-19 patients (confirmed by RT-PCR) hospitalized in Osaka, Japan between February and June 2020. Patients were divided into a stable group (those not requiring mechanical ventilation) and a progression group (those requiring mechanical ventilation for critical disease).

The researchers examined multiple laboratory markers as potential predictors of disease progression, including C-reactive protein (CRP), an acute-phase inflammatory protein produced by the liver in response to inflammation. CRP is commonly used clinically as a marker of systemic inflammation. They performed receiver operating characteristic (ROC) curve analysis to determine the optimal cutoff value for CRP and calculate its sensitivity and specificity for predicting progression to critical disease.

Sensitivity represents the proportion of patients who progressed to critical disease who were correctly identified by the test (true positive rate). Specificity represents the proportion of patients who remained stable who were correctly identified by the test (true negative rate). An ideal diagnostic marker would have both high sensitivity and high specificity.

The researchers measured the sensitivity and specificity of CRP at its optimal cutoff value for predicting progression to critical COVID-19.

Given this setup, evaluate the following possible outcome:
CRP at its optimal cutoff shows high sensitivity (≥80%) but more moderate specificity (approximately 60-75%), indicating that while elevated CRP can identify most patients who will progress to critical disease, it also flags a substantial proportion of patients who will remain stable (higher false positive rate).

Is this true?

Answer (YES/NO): NO